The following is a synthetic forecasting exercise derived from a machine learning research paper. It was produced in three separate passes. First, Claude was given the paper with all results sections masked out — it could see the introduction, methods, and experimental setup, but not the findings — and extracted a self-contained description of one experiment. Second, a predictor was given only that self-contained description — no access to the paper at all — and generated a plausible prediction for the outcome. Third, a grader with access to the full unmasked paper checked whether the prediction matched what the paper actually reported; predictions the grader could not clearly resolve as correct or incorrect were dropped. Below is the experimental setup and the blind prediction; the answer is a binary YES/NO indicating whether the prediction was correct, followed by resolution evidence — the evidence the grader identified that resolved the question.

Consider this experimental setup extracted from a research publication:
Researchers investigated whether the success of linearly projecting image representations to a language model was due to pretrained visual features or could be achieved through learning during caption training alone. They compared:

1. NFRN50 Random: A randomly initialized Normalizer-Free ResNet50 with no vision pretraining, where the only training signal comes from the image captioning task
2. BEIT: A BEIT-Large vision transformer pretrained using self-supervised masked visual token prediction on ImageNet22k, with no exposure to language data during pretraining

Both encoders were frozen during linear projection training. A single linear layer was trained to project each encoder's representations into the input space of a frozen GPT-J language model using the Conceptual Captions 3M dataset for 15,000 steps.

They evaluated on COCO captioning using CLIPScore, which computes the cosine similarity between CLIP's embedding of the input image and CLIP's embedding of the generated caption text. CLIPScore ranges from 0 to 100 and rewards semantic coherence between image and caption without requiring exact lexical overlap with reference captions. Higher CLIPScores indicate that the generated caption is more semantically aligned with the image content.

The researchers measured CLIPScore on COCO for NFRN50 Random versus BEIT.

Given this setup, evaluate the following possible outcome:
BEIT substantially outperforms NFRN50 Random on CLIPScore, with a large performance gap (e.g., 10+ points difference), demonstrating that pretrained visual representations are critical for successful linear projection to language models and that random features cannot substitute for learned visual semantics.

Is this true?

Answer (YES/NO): YES